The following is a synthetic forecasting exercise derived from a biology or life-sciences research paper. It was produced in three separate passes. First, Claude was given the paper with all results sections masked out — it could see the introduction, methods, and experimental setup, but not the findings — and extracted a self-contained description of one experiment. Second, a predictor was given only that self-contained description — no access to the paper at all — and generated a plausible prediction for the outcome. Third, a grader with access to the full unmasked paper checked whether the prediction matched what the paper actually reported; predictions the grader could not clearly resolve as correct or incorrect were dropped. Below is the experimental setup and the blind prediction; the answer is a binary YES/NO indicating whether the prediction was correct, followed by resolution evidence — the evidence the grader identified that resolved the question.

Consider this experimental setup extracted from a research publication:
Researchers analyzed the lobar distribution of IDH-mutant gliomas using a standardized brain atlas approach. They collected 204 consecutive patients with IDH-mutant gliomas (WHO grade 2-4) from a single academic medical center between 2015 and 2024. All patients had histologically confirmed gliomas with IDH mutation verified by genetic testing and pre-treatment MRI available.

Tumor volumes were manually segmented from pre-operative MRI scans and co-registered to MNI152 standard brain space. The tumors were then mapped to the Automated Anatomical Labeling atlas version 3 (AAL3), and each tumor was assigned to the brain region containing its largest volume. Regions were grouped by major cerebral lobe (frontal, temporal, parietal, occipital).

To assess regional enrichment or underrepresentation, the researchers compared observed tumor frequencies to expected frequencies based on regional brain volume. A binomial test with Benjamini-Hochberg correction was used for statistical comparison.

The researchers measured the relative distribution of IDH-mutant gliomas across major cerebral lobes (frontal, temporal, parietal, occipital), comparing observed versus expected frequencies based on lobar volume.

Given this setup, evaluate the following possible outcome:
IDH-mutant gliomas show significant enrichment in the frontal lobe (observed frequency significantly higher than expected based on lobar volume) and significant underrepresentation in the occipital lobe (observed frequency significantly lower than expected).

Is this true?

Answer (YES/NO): YES